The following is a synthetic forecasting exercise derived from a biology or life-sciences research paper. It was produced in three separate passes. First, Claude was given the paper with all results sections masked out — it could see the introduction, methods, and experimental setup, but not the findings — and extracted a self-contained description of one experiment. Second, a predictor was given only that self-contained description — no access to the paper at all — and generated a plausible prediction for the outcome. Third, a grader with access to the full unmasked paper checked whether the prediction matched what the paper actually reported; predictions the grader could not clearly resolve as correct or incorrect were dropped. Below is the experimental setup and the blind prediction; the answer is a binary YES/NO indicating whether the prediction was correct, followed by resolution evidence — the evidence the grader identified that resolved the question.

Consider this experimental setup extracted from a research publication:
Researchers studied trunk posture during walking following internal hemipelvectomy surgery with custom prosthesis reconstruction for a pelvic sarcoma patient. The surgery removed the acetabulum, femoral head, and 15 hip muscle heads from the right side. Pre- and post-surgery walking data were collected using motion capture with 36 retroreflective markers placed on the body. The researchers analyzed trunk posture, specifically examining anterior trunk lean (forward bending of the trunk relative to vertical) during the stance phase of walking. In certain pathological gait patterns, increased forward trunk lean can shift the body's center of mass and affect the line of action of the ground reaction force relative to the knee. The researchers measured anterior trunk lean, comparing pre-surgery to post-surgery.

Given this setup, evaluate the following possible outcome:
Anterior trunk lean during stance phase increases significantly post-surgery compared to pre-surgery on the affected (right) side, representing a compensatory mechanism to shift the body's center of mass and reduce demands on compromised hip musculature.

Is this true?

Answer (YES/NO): NO